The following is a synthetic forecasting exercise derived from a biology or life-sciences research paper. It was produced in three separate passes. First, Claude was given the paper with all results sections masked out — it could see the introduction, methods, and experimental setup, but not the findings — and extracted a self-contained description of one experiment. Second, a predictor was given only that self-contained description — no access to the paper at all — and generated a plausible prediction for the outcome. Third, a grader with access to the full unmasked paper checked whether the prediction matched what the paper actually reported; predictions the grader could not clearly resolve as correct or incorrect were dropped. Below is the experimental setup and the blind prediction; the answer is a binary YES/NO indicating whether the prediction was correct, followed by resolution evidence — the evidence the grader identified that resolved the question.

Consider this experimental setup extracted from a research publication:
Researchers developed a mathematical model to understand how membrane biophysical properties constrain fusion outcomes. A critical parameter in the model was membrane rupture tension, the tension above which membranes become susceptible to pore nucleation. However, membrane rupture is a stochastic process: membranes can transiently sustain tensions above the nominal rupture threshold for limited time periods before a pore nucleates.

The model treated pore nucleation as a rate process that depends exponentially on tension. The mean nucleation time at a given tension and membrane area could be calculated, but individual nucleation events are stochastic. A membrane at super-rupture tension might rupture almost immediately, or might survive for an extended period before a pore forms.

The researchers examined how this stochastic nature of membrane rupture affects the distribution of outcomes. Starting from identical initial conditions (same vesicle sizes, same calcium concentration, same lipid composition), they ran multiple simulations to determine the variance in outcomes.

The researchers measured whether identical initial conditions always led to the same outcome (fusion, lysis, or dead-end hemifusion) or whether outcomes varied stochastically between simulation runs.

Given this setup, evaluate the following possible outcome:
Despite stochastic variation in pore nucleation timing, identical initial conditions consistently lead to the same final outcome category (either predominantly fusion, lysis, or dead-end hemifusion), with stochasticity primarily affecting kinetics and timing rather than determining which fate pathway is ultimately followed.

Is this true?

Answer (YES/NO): NO